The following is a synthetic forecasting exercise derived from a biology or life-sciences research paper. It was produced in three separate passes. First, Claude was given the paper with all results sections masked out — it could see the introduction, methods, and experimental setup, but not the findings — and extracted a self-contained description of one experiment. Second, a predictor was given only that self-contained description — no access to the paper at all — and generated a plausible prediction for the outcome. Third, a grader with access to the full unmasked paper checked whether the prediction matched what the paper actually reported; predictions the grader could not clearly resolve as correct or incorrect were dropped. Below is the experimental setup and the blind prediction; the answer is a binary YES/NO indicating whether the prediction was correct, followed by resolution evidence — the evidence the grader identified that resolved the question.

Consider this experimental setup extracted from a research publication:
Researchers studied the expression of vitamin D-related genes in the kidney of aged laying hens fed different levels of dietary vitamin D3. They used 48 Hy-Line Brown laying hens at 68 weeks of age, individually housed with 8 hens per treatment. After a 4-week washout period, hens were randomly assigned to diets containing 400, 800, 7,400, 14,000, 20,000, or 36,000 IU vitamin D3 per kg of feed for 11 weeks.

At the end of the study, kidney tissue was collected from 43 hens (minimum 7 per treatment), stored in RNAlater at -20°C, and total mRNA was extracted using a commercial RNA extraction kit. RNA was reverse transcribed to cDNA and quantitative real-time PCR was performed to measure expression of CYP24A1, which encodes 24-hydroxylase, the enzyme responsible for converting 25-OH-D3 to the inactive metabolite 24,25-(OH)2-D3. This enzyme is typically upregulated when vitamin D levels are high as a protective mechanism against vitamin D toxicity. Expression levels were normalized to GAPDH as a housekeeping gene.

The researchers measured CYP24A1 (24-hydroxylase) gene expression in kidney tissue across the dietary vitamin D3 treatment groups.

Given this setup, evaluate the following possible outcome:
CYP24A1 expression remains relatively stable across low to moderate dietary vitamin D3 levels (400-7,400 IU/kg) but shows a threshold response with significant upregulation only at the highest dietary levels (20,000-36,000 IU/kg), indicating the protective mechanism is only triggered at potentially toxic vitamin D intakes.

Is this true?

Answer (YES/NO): NO